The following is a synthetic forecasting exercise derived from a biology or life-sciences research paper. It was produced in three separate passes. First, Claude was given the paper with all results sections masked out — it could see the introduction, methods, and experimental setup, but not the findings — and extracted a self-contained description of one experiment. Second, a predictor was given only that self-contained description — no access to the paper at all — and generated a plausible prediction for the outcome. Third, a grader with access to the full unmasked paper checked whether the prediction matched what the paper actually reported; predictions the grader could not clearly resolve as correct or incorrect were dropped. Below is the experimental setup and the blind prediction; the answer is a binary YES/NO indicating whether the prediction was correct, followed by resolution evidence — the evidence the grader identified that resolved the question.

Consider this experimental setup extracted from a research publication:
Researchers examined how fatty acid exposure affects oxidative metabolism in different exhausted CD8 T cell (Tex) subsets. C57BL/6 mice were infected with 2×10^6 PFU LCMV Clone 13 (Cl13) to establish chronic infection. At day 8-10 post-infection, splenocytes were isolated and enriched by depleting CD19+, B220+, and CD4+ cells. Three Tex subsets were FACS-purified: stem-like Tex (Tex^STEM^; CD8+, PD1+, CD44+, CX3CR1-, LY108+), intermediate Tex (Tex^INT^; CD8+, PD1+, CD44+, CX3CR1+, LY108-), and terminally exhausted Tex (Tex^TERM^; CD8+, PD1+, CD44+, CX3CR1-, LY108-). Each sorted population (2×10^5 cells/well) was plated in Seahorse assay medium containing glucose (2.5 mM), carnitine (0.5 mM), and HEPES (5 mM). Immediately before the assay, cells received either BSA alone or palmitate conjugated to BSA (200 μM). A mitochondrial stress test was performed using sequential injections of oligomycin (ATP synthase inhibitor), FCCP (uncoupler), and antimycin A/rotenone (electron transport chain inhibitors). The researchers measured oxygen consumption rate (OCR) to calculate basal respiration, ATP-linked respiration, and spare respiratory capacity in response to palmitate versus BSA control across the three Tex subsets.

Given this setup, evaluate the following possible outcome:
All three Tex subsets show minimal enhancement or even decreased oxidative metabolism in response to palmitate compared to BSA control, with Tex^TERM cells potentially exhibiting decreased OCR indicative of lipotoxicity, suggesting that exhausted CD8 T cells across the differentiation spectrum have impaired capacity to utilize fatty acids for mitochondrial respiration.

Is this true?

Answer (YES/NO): NO